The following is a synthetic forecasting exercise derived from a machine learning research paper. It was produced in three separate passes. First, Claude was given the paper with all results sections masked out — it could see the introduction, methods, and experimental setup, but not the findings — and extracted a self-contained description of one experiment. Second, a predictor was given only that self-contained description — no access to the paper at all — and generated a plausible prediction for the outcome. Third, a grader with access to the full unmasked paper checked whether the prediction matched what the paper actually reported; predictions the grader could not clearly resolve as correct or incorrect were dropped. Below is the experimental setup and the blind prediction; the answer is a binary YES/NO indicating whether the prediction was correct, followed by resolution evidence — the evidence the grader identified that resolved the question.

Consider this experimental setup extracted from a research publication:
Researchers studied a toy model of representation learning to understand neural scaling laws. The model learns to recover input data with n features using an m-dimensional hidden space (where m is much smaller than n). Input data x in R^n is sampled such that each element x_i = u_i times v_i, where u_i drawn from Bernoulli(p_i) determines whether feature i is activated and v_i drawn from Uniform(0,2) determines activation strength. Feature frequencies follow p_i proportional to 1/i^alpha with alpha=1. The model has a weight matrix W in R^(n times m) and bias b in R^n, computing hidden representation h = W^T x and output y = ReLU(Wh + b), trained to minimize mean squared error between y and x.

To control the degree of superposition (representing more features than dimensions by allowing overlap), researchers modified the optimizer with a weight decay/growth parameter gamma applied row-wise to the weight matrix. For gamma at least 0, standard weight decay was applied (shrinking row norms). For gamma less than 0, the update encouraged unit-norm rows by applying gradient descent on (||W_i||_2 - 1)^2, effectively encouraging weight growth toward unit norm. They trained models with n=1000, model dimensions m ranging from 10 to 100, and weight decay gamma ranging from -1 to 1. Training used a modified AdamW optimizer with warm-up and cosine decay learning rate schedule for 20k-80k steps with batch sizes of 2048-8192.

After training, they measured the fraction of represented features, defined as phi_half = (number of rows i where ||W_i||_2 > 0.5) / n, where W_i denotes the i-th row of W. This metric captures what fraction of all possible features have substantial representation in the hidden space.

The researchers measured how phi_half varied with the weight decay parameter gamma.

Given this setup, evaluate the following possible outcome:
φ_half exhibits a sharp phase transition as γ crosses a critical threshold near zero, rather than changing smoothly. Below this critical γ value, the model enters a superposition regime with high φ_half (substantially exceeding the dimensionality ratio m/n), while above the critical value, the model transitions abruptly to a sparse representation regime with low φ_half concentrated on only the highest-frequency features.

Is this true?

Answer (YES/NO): NO